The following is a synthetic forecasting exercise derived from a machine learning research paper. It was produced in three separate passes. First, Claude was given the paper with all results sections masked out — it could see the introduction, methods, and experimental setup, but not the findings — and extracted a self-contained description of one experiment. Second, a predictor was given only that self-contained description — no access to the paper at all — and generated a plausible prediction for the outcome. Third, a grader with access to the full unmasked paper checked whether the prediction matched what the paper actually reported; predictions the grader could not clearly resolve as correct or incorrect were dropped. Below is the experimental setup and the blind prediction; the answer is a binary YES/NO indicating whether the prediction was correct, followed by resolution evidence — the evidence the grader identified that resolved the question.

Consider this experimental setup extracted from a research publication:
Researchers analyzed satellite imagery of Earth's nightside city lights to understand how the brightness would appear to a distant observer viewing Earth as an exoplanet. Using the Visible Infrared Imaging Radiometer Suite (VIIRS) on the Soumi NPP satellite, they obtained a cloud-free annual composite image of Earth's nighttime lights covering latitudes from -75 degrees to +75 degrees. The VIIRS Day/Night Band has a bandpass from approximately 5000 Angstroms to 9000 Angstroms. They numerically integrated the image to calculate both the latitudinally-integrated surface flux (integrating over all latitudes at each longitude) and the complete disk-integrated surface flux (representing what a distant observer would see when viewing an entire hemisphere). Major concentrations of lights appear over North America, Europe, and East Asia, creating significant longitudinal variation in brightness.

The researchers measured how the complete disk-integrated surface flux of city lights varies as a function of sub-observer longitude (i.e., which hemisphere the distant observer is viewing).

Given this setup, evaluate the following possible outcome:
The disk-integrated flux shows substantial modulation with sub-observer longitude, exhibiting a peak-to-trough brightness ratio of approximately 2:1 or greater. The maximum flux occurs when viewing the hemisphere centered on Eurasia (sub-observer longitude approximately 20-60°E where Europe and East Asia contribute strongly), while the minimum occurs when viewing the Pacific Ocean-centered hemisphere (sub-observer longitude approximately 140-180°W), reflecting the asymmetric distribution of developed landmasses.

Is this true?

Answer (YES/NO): NO